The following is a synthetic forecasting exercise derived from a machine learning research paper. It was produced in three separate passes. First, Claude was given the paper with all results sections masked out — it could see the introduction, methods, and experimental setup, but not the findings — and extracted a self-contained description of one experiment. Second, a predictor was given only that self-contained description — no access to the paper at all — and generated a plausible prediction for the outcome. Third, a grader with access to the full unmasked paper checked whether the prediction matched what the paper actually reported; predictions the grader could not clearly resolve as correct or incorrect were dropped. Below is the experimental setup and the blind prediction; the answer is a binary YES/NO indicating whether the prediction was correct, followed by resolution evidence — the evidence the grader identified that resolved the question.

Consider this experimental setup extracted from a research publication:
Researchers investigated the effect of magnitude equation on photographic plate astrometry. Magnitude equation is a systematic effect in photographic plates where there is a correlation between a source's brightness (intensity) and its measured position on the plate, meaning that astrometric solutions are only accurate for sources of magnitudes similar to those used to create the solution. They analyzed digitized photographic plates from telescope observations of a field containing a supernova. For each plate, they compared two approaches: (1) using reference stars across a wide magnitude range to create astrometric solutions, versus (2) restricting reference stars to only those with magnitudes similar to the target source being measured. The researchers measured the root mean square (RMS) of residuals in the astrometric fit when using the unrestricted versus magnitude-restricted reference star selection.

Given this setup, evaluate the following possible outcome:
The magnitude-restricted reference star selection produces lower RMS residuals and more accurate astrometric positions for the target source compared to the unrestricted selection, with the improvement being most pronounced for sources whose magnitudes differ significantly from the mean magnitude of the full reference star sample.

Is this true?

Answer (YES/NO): YES